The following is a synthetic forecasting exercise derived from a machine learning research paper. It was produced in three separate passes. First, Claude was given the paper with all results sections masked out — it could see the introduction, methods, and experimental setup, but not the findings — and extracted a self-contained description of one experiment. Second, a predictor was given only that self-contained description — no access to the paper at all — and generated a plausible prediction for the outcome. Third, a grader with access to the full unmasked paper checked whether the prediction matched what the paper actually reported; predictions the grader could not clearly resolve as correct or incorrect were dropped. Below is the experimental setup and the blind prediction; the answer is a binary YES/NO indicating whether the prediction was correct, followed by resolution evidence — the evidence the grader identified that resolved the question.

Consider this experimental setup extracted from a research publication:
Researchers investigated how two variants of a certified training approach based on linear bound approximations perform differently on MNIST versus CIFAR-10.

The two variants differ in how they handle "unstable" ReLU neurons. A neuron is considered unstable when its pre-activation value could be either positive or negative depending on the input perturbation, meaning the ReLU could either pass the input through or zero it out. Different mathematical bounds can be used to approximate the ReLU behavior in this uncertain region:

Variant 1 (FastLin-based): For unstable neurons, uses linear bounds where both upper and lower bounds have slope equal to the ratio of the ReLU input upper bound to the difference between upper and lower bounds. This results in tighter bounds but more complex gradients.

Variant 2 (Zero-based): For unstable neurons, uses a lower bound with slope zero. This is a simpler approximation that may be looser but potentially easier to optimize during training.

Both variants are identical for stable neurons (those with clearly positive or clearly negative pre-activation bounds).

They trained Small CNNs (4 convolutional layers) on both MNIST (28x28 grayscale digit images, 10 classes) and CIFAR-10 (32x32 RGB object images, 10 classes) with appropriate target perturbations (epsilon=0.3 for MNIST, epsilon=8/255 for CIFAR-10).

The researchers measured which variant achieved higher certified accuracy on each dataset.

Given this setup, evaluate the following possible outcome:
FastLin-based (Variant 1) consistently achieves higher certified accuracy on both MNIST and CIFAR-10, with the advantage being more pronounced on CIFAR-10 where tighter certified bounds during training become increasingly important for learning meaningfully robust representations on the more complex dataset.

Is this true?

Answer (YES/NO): NO